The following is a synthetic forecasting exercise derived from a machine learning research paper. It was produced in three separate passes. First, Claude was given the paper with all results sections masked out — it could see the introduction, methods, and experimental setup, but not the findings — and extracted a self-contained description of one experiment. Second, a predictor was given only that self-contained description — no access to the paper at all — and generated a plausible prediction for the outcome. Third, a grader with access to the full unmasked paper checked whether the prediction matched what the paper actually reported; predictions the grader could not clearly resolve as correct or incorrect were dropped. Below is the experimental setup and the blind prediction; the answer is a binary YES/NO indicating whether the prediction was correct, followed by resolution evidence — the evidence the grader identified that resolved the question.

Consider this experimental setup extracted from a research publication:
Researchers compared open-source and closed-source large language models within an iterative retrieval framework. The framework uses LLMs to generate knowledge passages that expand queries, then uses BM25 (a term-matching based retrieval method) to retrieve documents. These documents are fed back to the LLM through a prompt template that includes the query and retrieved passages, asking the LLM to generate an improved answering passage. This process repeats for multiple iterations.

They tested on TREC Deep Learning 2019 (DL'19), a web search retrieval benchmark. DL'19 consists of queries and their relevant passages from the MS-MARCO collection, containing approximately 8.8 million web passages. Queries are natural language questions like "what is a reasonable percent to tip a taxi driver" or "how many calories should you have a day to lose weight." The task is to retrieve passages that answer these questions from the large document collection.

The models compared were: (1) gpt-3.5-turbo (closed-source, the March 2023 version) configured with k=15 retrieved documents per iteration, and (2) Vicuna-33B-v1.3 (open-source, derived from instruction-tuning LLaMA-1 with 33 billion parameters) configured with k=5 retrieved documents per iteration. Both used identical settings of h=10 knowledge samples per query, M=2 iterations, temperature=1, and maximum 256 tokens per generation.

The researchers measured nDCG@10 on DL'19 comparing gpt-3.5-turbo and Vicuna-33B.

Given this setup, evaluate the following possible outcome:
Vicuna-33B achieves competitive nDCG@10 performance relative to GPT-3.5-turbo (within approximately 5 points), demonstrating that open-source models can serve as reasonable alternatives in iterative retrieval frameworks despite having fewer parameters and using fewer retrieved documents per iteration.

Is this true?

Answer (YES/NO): YES